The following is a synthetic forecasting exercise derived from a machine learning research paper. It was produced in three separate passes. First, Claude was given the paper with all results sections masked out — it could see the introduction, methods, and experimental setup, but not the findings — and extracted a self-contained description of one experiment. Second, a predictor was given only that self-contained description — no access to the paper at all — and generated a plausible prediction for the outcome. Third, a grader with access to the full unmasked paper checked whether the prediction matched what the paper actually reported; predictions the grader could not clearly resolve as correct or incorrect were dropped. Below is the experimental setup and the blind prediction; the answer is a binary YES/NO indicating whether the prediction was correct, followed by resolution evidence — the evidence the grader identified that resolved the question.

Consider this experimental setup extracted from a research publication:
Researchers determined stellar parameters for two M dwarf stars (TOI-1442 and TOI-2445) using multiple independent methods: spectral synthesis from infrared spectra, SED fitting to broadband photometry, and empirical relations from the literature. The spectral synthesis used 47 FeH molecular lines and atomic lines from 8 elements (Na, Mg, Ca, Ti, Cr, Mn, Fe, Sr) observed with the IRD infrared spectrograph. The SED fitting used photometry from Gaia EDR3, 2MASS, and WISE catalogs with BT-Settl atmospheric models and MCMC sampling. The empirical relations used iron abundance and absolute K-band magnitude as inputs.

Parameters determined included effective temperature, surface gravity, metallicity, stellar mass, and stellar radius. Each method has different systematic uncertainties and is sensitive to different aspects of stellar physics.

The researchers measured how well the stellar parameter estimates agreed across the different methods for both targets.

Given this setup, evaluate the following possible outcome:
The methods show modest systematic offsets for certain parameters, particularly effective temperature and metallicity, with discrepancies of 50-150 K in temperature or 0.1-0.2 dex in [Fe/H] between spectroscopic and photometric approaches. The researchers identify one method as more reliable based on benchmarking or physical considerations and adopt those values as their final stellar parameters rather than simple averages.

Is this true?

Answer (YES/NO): NO